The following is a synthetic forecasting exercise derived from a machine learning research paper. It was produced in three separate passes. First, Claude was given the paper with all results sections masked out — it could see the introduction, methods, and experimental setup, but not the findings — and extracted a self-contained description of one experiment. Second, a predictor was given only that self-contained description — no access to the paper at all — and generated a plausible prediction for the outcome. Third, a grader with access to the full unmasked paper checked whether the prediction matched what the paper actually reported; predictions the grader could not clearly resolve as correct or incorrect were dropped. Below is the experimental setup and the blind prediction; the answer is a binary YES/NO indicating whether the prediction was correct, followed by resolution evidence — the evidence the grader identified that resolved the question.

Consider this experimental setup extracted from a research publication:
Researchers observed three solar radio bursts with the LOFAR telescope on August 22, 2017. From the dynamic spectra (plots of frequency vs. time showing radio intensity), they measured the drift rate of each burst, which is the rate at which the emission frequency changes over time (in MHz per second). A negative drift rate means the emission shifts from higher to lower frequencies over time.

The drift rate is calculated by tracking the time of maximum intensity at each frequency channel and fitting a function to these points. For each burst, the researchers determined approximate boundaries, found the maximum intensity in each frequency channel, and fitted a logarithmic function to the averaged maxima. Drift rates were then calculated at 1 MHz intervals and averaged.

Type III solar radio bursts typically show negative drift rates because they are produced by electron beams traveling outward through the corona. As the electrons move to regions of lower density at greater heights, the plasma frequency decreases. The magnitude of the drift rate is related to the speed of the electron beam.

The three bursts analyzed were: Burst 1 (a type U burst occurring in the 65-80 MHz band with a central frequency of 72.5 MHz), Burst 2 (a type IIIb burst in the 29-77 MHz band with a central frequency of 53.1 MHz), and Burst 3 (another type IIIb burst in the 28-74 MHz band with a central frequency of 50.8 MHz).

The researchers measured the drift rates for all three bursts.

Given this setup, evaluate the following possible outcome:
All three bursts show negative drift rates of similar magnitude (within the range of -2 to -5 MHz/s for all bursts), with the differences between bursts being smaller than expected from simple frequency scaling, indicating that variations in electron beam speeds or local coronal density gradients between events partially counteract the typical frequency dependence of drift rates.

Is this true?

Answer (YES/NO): NO